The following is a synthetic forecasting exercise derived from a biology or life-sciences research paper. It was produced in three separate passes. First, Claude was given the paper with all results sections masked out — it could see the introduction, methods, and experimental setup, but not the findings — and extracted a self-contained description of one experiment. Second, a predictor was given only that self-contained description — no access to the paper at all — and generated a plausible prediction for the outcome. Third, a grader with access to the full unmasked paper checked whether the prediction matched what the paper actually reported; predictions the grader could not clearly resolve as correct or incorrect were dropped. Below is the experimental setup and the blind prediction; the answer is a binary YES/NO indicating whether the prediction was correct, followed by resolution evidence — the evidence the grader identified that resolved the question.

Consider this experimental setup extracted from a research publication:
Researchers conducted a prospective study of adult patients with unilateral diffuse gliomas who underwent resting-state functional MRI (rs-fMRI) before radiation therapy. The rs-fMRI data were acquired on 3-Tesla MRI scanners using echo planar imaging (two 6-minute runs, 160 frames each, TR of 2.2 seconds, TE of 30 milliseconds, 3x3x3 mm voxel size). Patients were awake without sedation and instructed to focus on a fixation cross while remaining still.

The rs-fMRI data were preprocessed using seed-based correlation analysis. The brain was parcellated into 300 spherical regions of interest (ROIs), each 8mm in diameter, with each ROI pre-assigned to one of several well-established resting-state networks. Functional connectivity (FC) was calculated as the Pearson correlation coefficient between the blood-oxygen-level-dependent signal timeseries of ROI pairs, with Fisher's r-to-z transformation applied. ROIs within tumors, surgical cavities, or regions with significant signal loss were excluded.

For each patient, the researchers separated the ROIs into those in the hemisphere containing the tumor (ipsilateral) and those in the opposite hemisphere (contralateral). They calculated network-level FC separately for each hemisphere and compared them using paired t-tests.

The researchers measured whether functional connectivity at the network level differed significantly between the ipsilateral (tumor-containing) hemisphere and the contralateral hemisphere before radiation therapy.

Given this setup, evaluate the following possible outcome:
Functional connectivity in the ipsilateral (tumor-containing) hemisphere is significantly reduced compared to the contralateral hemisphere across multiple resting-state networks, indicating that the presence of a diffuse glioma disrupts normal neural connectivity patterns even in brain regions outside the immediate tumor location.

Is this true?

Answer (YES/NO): NO